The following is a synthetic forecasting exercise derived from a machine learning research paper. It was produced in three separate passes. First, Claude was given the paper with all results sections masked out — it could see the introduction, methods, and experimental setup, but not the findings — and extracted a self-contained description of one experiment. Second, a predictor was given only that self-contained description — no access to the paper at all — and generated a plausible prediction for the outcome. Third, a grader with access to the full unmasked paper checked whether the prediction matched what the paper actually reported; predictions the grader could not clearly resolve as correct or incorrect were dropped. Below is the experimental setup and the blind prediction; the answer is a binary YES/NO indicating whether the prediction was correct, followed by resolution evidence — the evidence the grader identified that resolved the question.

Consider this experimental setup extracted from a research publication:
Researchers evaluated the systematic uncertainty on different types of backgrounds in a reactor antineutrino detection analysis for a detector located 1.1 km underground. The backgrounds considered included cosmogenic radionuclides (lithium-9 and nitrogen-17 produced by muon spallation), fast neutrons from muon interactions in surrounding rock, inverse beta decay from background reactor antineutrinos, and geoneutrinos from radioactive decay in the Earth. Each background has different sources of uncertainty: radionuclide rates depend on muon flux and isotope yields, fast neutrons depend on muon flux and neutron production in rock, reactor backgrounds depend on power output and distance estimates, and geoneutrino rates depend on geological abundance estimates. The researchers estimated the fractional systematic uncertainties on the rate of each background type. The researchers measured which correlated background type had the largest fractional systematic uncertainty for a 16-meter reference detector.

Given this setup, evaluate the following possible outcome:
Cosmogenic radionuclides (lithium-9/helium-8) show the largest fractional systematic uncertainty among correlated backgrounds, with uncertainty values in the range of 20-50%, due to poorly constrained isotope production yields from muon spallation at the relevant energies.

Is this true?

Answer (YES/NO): NO